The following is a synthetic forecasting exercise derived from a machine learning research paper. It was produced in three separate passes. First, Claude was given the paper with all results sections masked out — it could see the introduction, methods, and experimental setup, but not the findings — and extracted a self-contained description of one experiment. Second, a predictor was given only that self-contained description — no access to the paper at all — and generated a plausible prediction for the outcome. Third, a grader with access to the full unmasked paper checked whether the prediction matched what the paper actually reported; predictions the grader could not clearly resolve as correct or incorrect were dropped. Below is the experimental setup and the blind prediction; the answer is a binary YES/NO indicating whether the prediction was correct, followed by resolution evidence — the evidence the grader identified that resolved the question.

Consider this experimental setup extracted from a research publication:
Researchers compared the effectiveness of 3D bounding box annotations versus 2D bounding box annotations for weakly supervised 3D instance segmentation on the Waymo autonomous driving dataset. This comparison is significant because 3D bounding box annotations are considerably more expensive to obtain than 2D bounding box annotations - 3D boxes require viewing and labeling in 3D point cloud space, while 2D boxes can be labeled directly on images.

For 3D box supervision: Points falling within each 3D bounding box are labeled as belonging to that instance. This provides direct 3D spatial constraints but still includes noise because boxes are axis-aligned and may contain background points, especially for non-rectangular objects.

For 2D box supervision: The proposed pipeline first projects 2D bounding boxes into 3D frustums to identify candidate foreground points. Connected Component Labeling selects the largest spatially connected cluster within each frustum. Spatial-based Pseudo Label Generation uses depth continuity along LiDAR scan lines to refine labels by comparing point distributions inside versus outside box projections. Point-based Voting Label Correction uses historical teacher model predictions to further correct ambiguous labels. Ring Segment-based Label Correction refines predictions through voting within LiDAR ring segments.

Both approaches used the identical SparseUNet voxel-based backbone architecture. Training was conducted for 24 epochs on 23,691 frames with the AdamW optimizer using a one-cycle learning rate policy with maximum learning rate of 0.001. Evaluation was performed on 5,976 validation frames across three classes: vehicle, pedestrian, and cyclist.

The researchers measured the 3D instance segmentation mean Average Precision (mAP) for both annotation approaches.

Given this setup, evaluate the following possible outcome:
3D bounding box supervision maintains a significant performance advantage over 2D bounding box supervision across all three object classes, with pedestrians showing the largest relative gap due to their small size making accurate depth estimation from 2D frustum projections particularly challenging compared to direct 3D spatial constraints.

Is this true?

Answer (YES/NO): NO